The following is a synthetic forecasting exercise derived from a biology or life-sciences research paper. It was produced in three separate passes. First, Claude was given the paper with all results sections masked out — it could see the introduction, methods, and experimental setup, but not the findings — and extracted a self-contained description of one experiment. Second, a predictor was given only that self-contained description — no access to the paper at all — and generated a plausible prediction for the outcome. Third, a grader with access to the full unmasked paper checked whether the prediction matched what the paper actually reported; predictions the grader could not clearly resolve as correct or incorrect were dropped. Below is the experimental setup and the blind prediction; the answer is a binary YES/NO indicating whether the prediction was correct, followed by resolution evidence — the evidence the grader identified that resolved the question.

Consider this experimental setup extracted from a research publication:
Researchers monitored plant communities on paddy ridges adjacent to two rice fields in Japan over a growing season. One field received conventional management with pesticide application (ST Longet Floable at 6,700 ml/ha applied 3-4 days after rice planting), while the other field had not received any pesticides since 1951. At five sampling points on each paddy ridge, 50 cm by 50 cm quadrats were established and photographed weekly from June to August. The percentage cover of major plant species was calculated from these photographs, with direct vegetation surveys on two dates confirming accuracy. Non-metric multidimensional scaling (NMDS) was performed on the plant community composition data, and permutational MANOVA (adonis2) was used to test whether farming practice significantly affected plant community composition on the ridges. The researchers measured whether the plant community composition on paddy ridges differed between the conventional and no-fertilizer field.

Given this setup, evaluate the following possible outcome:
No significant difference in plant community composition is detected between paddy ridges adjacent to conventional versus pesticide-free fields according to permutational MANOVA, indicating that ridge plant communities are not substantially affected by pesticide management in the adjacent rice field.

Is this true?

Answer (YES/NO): NO